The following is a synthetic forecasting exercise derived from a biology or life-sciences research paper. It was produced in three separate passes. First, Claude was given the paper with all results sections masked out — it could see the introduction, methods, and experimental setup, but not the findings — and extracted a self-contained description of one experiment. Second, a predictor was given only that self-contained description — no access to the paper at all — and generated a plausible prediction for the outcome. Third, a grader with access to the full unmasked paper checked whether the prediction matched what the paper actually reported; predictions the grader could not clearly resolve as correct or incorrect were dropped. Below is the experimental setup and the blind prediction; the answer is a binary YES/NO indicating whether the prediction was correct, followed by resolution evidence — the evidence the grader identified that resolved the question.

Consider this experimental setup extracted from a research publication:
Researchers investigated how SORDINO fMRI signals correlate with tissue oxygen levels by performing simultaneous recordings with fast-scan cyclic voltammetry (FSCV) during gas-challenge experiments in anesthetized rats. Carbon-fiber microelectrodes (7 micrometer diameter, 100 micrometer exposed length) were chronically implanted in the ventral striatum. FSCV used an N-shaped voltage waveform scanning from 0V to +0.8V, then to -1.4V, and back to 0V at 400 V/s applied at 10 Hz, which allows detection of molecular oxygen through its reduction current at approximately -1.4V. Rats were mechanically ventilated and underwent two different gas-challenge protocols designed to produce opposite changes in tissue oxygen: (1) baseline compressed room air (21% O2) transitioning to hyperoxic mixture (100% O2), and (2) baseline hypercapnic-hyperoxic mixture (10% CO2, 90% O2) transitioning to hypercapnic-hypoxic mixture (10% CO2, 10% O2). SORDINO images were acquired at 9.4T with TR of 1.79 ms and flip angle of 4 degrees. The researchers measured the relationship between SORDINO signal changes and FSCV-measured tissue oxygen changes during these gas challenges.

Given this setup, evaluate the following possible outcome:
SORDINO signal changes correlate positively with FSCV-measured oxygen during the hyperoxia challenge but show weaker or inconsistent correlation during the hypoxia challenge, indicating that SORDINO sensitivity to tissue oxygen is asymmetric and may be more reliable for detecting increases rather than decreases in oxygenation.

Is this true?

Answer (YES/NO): NO